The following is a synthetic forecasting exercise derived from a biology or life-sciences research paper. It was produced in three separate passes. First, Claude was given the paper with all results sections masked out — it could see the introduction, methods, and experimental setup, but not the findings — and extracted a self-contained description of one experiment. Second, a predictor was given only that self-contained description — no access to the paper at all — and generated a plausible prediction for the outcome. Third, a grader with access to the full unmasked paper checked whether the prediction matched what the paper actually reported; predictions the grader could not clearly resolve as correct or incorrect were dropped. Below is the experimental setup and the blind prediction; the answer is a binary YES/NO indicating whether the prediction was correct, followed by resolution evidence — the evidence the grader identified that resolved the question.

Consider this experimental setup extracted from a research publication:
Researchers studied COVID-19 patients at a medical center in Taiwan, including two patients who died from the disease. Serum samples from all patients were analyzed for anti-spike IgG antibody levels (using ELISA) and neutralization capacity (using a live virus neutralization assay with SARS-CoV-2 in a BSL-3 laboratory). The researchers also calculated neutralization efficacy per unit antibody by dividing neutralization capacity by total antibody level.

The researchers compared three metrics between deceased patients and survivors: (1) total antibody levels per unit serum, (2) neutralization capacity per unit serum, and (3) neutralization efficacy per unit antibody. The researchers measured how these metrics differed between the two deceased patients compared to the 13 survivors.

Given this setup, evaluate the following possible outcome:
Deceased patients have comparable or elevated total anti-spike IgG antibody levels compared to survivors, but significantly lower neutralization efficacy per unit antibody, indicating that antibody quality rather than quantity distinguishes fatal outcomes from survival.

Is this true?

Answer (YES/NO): YES